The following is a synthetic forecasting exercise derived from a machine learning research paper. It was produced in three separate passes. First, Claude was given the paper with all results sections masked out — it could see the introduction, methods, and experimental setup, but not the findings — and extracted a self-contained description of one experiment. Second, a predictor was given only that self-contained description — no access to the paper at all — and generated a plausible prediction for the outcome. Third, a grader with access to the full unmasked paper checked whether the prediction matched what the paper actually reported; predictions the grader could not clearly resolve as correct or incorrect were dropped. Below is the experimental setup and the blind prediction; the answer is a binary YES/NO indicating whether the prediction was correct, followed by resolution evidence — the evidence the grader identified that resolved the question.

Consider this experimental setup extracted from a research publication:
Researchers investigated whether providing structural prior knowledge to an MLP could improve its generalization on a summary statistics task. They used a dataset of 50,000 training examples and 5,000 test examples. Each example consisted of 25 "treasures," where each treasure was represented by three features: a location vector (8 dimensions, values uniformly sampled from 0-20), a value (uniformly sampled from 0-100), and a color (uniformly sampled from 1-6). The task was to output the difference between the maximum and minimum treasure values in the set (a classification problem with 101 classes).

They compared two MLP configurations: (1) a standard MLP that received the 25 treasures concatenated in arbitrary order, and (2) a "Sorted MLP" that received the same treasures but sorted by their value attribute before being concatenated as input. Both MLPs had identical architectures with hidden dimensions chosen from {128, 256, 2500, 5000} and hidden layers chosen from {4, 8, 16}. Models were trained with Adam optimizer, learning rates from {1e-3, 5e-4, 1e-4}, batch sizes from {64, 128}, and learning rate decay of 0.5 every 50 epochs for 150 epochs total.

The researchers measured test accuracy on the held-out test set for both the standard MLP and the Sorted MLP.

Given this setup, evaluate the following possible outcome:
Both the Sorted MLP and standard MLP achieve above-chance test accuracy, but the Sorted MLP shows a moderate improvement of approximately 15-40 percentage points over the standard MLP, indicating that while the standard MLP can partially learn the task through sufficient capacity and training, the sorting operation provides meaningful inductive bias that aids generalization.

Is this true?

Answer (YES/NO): NO